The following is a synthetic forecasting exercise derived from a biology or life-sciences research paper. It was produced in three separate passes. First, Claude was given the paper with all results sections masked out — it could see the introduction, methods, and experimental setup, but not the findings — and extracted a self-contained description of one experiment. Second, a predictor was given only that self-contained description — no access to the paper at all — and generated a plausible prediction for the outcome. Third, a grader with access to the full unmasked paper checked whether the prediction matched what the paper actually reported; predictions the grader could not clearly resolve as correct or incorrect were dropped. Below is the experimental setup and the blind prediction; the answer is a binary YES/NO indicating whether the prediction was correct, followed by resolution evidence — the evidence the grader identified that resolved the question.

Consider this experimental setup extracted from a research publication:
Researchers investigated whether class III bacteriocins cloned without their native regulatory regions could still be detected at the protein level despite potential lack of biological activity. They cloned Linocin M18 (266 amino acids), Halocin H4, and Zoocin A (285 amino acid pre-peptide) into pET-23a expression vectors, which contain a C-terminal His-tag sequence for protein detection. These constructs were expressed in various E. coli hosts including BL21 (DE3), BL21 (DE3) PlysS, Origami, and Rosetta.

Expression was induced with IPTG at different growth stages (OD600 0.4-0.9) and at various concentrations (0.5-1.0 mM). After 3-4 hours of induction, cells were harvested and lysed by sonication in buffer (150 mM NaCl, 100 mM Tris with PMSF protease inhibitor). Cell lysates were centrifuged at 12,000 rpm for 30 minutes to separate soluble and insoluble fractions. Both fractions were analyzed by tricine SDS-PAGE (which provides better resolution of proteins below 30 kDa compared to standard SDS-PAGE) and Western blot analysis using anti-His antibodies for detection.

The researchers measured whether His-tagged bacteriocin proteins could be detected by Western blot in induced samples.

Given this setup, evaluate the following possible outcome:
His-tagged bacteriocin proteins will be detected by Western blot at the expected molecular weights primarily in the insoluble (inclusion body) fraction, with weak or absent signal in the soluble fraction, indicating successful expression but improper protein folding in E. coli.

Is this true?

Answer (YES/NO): NO